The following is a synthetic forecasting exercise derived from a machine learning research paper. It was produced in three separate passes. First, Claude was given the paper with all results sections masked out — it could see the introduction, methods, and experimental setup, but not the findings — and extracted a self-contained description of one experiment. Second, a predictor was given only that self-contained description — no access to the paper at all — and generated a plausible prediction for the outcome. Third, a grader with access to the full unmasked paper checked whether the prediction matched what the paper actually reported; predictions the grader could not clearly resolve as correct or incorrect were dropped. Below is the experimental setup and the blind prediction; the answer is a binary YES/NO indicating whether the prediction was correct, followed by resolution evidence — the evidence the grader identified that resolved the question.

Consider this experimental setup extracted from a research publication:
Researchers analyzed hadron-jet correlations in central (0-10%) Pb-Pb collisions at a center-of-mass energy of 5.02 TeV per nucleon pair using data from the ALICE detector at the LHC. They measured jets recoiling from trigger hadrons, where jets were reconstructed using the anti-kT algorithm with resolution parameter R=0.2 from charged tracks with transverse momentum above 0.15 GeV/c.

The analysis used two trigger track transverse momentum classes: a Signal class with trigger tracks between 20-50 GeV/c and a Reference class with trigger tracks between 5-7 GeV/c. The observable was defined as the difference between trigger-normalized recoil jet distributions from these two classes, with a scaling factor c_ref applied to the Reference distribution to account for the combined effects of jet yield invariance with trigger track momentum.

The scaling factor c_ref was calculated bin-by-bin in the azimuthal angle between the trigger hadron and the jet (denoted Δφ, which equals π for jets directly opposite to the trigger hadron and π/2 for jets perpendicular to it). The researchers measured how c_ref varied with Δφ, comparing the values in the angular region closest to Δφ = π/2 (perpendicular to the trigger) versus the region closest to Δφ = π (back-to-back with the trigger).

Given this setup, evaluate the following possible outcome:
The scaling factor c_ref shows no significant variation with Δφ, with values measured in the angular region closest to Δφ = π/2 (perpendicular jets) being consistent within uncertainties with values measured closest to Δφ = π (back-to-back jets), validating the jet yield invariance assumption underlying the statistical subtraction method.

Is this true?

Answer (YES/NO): NO